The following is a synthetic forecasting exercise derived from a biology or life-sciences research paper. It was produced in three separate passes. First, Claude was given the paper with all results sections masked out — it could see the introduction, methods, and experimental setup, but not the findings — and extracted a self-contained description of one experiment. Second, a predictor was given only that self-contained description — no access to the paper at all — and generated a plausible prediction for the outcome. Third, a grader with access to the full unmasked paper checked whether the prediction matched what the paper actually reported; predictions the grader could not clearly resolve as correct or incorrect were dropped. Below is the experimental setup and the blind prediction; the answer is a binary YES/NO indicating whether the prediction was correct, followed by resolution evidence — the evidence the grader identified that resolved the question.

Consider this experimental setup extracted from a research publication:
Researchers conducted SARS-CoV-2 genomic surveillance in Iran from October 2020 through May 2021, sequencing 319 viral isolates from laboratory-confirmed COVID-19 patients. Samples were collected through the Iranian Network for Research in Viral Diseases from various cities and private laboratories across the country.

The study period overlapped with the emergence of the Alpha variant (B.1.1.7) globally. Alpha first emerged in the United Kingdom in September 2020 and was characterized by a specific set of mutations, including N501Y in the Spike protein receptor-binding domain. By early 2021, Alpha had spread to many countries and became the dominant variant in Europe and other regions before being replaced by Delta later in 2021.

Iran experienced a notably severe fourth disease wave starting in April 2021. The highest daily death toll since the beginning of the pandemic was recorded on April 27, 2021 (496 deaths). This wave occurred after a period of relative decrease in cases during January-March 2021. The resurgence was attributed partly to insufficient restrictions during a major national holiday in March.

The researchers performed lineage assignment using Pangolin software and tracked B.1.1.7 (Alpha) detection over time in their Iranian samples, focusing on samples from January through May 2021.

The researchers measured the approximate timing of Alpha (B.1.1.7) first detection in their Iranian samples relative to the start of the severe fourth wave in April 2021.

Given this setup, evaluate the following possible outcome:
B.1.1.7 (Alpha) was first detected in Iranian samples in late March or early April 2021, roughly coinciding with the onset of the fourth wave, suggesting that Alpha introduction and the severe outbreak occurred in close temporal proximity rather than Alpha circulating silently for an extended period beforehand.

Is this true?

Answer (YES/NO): NO